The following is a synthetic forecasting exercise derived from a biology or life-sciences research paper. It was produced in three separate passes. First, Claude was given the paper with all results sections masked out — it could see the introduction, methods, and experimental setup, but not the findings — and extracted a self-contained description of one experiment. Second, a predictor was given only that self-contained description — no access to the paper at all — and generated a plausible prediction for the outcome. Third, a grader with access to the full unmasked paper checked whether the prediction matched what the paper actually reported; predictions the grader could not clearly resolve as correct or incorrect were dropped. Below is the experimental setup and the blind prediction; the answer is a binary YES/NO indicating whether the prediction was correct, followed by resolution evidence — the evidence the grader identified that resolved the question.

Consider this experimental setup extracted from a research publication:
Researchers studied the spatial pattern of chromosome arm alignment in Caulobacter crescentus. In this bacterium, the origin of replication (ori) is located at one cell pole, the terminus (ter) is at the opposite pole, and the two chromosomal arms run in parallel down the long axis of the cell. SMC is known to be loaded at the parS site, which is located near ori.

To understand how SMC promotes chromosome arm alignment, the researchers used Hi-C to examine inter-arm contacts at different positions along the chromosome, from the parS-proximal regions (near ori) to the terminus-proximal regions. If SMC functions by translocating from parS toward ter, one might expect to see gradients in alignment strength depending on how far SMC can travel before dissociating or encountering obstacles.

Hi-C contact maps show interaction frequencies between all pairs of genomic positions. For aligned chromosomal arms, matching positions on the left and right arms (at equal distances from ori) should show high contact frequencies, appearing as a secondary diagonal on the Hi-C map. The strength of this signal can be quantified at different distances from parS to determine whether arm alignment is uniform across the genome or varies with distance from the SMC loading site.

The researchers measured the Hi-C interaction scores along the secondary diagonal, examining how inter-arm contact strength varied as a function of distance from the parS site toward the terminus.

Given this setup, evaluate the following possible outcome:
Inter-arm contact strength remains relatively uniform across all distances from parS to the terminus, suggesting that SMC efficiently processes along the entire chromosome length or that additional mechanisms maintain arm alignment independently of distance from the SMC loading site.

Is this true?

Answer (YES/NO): NO